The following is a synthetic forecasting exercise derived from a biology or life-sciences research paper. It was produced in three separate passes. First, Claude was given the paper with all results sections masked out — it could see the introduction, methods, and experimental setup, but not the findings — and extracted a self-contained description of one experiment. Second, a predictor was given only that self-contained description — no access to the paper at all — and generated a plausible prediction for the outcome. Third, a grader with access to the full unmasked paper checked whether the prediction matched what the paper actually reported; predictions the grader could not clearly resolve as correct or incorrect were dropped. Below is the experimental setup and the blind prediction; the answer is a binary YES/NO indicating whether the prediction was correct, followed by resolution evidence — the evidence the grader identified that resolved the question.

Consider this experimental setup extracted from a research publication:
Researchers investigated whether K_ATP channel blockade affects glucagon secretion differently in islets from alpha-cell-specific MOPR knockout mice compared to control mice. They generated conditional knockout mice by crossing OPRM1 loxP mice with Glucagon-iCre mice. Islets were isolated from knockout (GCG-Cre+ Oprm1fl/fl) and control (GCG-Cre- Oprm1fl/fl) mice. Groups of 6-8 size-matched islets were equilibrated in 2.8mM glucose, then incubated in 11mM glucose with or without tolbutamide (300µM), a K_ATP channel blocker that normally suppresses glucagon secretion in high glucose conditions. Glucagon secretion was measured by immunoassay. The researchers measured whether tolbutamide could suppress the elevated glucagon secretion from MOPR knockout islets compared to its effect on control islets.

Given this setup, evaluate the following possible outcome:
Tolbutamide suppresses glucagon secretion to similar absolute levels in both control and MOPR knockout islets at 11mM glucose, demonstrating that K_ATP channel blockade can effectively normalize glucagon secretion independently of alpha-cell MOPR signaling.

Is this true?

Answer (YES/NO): NO